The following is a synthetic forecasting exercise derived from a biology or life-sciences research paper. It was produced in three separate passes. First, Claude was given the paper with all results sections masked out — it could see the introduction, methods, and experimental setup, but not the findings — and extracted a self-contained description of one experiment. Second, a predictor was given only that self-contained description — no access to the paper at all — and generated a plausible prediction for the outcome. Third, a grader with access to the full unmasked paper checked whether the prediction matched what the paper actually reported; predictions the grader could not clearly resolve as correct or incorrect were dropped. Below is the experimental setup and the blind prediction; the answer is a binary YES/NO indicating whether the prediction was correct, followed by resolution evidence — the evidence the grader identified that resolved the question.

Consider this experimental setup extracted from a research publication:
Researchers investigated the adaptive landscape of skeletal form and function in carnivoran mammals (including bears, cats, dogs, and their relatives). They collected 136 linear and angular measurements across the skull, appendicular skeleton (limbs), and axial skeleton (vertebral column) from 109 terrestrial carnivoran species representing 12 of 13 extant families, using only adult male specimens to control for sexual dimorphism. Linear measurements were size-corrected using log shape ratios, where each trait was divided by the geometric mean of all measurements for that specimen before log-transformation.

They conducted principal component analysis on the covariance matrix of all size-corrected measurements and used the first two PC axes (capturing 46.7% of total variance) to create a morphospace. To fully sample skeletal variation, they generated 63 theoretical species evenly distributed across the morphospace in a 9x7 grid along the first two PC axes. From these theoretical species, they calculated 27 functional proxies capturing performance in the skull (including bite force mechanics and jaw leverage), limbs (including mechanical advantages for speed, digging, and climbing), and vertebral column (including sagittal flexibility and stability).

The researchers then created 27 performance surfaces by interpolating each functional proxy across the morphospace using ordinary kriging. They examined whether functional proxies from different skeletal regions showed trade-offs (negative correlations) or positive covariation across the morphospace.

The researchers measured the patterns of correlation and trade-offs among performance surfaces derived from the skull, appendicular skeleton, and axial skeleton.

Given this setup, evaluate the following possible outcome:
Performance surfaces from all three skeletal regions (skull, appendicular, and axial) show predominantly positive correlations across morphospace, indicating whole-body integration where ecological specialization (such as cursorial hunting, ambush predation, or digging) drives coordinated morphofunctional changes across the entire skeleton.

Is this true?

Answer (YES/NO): NO